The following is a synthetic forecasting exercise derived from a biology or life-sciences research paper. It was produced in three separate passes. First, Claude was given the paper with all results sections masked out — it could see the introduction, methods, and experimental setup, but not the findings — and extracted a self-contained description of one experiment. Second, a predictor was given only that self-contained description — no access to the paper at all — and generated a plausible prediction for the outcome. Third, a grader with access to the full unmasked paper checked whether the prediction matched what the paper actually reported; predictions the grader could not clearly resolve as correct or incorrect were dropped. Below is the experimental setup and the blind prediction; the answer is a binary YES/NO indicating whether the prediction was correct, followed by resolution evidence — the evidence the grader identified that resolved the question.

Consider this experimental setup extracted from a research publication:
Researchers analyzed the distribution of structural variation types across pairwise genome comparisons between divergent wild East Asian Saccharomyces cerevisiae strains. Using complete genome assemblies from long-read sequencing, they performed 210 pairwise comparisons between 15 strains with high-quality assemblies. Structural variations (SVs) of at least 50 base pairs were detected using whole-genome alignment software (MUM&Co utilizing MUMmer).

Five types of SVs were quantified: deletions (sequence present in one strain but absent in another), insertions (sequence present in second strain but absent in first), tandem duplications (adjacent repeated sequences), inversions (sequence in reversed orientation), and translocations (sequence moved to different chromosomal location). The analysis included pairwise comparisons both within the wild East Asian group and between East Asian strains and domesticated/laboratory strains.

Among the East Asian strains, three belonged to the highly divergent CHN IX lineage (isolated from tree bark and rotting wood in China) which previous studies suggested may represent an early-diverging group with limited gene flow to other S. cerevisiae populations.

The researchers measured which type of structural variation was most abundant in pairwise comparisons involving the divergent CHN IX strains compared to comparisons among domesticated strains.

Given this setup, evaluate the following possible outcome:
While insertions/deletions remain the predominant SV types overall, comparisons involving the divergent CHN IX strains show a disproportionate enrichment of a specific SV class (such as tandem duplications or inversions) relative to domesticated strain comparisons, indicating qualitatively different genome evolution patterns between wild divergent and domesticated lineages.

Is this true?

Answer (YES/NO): YES